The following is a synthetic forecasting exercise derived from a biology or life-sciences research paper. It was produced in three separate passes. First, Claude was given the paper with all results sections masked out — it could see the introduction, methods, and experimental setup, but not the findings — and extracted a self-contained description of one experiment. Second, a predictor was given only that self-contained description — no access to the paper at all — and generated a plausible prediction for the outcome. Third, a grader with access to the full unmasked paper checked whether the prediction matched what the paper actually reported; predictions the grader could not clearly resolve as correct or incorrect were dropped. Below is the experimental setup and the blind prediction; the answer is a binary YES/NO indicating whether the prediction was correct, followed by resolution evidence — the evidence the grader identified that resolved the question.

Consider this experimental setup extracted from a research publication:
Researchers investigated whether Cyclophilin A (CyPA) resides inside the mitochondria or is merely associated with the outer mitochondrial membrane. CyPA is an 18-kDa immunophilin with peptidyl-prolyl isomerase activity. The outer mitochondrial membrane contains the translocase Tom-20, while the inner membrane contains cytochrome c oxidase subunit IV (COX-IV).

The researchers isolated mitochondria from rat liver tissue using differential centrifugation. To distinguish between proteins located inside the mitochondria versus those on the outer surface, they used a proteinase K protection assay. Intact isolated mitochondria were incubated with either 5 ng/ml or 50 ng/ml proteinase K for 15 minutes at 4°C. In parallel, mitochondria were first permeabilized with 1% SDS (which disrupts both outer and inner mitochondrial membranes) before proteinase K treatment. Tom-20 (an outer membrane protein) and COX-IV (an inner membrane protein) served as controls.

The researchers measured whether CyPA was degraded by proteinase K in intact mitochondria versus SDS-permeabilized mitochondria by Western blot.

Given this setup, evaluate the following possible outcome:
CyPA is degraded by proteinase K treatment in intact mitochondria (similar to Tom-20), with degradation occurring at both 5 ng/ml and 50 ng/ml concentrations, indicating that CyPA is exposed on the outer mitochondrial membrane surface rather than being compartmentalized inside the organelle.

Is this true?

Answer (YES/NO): NO